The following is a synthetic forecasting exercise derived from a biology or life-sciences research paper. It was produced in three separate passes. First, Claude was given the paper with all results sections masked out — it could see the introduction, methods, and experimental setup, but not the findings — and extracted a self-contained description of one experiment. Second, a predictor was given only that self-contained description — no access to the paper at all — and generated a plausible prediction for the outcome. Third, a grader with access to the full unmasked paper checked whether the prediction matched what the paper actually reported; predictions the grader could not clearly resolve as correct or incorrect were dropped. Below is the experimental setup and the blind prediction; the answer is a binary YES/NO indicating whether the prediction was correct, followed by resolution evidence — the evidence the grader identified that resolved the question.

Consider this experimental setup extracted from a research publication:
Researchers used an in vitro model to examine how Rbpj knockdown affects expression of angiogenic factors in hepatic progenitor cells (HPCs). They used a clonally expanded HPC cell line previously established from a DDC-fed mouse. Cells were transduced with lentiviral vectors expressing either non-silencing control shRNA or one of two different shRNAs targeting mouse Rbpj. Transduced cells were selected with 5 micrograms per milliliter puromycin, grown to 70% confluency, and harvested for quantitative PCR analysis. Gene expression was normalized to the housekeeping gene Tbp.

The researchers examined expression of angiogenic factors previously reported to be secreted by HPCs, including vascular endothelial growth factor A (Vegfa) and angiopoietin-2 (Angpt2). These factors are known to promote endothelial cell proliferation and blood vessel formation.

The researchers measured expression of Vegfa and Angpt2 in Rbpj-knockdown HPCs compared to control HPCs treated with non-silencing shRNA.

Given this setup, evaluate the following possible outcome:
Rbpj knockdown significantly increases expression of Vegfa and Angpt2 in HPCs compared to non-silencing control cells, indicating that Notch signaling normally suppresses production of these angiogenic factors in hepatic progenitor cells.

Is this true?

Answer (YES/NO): NO